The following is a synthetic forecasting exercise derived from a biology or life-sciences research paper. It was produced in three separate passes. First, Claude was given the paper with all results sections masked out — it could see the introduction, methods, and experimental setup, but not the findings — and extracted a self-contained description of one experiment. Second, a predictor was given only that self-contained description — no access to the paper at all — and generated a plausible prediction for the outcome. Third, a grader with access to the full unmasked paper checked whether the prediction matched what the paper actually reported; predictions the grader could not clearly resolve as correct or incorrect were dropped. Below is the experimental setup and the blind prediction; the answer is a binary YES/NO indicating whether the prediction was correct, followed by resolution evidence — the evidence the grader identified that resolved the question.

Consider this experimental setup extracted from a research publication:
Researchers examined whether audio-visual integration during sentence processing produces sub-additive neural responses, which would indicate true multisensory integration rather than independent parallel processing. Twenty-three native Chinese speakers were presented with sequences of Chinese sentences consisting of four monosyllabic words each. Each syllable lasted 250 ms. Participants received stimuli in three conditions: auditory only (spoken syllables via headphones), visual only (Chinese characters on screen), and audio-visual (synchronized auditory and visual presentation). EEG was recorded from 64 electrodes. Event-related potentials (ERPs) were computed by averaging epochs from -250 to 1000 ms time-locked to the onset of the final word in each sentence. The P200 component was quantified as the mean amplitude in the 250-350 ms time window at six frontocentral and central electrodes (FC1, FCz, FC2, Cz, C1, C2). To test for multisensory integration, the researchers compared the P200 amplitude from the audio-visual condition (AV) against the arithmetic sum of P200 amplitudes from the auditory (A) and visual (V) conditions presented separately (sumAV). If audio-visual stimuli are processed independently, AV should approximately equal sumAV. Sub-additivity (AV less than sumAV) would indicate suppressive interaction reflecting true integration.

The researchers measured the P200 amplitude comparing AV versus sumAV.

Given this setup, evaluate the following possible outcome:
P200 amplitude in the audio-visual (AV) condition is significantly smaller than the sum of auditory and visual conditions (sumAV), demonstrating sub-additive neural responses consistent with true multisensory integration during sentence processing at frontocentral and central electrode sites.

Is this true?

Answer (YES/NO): YES